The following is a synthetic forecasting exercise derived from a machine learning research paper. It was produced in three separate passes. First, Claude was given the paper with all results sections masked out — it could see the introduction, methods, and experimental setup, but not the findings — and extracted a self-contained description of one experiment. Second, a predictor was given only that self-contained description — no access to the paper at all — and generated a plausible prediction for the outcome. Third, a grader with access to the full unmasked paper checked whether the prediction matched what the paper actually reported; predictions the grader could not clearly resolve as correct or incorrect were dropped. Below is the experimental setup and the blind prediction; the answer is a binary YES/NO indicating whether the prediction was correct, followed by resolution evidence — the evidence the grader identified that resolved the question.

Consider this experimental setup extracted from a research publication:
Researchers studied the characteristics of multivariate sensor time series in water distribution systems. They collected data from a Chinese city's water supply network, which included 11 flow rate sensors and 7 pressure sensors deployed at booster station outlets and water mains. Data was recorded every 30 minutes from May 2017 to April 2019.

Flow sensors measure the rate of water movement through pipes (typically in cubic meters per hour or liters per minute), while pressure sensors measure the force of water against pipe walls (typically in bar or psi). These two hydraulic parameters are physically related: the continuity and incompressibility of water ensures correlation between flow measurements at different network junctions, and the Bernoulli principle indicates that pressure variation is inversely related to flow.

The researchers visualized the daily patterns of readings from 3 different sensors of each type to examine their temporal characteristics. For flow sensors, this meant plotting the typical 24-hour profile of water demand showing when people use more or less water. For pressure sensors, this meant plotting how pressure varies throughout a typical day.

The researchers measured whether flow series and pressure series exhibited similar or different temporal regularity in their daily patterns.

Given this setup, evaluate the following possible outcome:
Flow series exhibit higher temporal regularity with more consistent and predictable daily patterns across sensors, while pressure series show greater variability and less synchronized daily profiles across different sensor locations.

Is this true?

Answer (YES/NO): YES